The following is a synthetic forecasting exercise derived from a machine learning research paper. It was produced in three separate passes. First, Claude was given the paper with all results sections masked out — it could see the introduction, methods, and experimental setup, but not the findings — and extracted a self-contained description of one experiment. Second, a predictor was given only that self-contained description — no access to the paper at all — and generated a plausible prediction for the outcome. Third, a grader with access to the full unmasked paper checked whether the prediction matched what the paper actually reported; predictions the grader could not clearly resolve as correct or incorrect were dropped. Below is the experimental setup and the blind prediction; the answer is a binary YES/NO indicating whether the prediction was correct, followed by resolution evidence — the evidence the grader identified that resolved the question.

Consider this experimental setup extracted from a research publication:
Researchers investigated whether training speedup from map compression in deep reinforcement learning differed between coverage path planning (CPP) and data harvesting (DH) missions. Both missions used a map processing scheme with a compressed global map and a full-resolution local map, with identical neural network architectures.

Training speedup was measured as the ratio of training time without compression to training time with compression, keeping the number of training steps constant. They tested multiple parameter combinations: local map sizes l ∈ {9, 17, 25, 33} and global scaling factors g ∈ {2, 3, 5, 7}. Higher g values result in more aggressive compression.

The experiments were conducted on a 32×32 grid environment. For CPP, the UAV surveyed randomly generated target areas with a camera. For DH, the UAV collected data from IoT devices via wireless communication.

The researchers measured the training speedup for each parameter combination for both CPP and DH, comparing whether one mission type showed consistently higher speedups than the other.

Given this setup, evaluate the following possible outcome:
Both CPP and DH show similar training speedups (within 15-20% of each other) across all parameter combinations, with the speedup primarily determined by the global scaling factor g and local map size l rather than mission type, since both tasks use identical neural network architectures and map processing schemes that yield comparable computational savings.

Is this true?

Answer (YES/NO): NO